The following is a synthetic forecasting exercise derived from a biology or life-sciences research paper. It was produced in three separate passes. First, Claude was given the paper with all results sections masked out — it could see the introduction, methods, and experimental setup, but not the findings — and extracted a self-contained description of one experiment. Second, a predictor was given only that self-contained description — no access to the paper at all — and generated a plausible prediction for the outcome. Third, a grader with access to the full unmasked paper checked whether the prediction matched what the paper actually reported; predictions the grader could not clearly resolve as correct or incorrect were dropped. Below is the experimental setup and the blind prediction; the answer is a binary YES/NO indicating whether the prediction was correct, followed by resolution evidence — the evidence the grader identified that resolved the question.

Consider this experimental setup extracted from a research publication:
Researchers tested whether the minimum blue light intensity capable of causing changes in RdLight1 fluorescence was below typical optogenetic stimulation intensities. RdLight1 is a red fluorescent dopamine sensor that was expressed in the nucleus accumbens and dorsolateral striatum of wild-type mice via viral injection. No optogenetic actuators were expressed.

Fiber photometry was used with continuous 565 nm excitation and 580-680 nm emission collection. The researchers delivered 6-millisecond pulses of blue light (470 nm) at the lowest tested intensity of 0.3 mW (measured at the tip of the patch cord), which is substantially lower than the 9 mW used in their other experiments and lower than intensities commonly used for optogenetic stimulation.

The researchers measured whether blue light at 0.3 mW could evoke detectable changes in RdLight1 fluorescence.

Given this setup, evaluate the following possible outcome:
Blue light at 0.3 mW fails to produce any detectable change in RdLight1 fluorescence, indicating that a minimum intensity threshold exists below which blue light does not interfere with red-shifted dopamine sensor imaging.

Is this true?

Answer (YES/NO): NO